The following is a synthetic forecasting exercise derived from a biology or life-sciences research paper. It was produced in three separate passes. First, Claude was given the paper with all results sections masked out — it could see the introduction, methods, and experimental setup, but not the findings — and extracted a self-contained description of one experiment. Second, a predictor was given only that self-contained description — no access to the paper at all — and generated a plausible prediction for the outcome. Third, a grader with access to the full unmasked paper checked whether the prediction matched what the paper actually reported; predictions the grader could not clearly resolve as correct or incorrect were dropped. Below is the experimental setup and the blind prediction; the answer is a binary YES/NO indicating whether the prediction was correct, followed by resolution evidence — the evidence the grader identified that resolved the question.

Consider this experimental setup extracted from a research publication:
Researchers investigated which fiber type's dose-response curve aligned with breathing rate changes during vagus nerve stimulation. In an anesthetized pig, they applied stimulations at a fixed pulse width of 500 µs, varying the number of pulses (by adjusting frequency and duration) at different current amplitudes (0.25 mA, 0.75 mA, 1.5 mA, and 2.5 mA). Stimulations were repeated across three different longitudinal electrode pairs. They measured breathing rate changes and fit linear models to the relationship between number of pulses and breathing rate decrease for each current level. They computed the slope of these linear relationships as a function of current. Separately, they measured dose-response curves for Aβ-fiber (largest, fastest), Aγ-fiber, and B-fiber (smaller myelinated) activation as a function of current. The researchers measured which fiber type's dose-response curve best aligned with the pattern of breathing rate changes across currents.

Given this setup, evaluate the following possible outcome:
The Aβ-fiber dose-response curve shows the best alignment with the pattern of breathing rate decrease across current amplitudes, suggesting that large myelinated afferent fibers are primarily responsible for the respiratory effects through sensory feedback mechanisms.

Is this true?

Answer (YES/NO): NO